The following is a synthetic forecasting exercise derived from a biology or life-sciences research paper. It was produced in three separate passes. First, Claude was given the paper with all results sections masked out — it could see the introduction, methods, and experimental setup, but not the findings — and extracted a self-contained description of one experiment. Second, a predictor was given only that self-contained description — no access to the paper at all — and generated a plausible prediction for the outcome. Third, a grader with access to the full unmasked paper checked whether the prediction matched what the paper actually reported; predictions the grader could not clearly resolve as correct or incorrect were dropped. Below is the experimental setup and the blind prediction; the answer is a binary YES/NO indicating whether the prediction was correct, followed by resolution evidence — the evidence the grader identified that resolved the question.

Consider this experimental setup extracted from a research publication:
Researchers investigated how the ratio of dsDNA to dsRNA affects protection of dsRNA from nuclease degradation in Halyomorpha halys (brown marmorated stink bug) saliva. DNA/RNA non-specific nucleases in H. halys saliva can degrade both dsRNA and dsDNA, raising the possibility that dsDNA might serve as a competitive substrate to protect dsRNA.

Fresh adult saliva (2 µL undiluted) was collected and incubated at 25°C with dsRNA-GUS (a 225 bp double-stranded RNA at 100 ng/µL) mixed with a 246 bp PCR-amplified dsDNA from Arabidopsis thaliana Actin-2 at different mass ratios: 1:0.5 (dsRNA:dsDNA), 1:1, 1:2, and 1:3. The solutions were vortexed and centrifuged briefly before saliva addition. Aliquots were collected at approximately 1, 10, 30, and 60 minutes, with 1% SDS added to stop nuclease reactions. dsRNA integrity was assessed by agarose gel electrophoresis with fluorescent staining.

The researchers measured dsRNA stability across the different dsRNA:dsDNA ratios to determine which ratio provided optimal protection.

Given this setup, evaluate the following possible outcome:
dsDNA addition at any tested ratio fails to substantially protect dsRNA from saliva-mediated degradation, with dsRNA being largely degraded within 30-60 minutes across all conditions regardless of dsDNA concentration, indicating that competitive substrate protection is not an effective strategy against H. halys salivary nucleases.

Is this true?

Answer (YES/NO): NO